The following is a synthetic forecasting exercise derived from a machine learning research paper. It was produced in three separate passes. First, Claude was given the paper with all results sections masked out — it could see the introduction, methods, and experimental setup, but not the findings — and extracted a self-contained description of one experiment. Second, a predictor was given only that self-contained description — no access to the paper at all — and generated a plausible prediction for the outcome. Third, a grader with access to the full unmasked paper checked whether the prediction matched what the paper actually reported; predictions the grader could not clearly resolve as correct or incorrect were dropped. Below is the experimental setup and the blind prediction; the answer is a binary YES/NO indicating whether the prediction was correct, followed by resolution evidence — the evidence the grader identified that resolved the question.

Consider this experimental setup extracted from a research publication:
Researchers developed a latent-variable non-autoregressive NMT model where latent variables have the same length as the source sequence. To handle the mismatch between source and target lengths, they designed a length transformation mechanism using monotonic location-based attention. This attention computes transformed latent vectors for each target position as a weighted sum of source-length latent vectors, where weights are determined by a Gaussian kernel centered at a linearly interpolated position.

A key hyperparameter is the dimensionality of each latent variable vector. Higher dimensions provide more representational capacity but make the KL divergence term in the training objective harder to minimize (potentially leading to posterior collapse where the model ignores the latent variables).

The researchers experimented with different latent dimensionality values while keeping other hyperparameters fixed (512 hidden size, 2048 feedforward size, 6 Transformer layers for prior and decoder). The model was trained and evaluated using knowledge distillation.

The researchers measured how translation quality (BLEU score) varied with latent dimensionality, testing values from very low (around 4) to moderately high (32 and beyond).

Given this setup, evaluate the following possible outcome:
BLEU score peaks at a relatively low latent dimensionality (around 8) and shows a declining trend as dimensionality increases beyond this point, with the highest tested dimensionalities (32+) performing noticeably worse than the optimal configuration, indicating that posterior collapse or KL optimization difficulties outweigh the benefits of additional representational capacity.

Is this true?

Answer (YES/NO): NO